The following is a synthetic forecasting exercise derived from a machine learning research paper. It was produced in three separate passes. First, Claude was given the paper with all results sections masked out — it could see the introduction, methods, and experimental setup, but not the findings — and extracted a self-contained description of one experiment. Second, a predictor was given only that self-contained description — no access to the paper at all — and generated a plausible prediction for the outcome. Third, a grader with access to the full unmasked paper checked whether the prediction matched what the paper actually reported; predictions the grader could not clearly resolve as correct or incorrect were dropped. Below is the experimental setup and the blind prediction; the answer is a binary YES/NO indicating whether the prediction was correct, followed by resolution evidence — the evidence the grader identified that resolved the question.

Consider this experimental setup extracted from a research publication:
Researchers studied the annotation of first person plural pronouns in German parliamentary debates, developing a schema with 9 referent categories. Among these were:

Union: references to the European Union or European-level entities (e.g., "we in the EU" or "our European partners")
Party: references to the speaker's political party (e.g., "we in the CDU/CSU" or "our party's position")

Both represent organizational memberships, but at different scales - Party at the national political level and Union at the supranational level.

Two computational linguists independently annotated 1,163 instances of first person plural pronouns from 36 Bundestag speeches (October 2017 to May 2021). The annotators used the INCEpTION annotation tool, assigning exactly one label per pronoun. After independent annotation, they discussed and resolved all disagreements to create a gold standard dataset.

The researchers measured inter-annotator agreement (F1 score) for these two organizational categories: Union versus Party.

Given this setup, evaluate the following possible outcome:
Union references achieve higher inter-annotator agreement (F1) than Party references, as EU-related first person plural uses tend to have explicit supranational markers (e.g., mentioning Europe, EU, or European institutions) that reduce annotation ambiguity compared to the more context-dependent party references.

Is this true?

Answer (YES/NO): NO